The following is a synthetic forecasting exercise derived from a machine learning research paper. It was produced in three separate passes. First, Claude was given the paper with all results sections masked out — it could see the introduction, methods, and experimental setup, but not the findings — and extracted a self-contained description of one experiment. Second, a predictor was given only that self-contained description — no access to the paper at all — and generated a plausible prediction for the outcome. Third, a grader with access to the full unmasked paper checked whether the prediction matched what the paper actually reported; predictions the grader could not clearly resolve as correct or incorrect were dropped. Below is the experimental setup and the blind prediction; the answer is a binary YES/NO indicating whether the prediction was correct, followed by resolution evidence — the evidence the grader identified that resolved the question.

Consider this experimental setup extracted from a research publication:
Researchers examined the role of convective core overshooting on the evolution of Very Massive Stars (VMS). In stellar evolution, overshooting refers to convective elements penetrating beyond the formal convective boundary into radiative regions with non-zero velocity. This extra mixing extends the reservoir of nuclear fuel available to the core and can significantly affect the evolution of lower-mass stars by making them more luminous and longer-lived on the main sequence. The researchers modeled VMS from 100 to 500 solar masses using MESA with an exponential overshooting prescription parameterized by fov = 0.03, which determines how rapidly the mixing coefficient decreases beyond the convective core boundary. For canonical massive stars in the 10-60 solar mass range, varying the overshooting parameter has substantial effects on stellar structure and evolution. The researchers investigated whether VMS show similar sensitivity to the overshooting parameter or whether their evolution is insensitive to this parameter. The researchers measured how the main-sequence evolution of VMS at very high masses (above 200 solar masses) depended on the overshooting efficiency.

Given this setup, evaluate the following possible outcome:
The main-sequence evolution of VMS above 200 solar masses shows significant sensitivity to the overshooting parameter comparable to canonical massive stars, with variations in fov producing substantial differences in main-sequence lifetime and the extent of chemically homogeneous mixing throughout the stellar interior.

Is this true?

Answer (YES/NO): NO